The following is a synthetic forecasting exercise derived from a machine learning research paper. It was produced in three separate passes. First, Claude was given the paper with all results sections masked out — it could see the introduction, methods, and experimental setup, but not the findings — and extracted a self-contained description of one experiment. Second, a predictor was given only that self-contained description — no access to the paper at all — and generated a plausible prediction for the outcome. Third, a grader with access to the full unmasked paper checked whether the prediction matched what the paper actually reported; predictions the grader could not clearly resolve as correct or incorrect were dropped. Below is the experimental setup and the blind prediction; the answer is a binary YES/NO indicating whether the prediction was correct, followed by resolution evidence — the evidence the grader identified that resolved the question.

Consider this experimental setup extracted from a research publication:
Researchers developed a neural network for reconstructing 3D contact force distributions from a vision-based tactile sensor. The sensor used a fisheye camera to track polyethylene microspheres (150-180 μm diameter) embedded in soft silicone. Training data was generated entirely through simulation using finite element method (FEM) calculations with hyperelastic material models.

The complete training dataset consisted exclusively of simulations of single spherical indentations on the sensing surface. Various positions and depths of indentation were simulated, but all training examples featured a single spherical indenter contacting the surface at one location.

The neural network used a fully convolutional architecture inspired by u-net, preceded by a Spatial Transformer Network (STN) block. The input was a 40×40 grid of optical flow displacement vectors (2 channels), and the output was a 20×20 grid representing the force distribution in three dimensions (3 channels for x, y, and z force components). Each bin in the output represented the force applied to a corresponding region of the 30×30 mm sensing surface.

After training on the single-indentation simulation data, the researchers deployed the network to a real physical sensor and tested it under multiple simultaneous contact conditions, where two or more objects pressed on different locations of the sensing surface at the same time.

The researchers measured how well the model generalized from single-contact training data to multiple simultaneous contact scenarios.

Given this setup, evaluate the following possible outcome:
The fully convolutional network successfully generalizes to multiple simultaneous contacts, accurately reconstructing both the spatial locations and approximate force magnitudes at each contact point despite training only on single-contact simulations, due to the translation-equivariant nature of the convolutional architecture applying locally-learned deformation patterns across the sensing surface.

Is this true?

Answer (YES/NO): YES